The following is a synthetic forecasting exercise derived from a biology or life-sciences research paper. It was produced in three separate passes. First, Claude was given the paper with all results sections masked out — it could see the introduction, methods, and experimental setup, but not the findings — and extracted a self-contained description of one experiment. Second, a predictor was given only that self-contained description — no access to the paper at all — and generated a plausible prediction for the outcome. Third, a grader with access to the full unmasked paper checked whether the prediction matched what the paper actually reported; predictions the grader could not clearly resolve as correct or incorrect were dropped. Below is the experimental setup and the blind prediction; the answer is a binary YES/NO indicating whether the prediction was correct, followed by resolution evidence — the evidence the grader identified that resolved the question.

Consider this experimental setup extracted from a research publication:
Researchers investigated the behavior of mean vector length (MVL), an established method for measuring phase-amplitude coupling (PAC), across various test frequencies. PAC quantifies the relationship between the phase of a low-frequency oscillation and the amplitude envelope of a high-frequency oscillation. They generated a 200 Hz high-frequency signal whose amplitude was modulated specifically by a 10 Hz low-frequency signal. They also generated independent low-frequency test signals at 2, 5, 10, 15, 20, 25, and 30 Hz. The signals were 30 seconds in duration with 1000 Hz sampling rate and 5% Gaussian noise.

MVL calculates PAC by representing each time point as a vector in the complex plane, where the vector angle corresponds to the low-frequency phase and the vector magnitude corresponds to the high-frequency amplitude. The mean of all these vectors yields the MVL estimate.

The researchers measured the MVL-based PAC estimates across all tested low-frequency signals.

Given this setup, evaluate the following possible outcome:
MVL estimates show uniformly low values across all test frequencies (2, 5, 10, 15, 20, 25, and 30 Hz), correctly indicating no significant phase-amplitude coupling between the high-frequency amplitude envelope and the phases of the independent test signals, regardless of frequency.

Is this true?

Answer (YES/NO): NO